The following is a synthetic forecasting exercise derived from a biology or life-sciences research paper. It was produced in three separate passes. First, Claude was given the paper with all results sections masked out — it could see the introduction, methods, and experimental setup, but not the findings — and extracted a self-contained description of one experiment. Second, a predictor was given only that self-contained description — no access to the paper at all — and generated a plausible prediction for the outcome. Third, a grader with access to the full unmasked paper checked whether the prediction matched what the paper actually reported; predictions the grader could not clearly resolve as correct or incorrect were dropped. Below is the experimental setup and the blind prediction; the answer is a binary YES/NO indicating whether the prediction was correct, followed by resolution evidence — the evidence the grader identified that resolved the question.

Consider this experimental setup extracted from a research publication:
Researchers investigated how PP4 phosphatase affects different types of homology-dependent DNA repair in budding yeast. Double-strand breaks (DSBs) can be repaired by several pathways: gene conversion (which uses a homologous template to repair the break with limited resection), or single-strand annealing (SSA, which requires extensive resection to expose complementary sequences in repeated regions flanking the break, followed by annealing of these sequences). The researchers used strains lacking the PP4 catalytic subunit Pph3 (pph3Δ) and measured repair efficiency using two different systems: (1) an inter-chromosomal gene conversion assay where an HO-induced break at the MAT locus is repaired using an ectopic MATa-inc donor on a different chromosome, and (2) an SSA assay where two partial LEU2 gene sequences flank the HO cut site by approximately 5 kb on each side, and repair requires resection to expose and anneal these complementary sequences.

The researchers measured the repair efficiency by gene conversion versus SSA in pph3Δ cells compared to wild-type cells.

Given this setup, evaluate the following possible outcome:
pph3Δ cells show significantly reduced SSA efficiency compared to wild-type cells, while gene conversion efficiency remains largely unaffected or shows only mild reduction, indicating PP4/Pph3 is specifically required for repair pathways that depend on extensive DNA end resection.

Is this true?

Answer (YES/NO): YES